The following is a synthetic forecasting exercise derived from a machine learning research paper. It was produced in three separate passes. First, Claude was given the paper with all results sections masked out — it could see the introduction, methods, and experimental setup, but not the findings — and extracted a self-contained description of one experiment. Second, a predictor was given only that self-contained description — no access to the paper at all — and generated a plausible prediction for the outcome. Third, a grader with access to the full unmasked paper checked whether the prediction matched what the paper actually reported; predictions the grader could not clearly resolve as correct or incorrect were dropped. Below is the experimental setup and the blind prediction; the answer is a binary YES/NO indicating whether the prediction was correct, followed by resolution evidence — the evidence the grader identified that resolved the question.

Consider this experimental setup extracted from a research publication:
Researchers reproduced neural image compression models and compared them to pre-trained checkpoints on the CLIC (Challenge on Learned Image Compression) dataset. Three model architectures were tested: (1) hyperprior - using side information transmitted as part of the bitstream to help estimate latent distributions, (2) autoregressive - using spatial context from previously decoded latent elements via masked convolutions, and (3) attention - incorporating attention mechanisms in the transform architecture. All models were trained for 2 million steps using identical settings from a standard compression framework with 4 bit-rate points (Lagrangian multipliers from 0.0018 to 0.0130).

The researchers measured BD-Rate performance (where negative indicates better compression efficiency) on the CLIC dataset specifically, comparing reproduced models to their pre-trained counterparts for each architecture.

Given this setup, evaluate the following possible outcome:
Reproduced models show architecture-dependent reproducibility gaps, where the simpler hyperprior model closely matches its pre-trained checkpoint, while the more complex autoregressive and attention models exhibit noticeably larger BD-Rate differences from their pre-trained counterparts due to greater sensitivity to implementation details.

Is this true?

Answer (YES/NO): NO